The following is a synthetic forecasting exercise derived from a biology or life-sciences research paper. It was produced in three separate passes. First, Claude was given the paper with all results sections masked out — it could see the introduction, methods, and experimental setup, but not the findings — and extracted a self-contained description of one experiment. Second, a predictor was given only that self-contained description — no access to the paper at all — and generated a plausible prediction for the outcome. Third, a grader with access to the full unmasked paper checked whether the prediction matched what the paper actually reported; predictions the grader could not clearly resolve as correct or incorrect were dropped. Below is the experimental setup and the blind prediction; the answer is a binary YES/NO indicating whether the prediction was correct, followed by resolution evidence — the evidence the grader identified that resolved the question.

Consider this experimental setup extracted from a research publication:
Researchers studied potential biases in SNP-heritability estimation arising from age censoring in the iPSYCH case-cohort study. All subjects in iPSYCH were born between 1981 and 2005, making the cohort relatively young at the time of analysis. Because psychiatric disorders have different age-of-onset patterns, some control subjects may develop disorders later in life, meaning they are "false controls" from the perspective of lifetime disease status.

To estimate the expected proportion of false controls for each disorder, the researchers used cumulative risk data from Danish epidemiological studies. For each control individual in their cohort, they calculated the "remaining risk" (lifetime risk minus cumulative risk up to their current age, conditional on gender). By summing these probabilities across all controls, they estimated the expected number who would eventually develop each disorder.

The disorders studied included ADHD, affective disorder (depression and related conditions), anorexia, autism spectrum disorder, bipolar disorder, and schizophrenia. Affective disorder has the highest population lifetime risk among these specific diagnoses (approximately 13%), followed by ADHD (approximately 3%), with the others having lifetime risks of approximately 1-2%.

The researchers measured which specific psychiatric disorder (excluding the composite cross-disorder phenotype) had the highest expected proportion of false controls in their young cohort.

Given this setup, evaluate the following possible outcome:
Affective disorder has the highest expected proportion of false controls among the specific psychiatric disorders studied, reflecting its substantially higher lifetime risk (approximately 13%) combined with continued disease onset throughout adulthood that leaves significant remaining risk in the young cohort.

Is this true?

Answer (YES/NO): YES